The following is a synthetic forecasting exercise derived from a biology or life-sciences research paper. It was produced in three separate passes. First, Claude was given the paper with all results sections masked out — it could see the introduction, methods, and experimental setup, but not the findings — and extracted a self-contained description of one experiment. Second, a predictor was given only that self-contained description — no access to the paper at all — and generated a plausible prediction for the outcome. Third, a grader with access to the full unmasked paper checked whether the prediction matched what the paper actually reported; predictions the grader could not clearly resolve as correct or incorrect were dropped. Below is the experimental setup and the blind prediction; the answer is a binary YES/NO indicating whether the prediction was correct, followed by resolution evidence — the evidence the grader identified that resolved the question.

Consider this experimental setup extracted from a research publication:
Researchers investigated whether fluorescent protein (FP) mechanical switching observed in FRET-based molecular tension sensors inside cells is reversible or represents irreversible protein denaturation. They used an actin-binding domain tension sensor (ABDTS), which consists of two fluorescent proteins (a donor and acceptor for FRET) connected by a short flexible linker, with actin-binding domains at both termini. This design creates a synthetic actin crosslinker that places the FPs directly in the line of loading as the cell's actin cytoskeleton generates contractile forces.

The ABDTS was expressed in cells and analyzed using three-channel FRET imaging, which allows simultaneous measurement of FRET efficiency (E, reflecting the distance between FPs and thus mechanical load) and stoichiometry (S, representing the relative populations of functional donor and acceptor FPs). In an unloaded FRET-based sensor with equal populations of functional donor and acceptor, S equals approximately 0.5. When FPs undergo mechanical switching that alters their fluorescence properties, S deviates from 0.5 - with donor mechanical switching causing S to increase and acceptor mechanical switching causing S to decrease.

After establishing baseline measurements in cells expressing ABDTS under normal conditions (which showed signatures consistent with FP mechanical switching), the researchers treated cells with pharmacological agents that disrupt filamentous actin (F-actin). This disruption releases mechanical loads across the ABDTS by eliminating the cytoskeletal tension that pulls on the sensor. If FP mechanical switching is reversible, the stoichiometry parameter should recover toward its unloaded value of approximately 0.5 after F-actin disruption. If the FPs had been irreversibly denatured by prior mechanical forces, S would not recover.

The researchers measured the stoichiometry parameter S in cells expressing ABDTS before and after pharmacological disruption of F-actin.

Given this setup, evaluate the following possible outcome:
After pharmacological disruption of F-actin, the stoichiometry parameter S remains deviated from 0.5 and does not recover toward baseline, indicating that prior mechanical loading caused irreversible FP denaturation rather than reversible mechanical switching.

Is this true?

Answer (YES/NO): NO